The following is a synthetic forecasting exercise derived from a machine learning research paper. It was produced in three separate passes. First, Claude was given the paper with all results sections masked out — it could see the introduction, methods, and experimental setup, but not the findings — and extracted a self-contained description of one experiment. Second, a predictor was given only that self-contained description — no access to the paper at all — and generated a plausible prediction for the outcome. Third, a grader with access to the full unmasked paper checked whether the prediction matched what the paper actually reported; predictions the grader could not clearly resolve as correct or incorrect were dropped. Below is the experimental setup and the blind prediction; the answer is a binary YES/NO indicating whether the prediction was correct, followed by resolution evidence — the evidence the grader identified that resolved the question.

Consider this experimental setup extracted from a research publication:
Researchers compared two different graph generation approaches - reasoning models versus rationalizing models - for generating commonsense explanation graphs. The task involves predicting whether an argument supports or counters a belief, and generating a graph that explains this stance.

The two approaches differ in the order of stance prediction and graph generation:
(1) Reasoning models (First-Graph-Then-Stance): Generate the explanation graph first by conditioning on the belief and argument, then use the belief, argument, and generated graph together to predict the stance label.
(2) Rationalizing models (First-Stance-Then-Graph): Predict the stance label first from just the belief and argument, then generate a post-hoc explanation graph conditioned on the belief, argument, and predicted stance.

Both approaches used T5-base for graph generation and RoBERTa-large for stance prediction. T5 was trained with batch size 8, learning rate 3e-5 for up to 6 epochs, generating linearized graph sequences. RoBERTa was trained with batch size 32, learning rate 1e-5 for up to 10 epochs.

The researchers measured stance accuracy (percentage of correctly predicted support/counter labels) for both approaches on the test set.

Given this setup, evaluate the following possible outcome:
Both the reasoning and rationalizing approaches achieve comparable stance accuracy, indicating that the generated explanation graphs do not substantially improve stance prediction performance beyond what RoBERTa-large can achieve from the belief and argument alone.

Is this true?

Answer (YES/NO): NO